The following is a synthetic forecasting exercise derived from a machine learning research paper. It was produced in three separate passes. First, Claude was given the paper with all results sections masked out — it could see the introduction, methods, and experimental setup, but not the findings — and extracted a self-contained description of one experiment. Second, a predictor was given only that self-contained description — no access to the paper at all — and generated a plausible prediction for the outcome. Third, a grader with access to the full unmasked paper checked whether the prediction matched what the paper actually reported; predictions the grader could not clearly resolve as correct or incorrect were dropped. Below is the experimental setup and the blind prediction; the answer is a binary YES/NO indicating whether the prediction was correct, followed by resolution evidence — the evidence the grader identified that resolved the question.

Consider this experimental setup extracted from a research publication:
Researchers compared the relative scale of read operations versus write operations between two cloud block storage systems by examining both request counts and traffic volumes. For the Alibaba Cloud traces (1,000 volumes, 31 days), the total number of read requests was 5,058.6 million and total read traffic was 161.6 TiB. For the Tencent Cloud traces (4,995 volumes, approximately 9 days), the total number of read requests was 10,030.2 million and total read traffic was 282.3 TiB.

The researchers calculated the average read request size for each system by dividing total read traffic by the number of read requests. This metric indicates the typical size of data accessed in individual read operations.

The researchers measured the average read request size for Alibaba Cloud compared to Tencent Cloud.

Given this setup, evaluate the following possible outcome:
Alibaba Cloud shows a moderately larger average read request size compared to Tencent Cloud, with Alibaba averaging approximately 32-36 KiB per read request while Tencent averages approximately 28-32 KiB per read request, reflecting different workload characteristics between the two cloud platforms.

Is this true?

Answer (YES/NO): YES